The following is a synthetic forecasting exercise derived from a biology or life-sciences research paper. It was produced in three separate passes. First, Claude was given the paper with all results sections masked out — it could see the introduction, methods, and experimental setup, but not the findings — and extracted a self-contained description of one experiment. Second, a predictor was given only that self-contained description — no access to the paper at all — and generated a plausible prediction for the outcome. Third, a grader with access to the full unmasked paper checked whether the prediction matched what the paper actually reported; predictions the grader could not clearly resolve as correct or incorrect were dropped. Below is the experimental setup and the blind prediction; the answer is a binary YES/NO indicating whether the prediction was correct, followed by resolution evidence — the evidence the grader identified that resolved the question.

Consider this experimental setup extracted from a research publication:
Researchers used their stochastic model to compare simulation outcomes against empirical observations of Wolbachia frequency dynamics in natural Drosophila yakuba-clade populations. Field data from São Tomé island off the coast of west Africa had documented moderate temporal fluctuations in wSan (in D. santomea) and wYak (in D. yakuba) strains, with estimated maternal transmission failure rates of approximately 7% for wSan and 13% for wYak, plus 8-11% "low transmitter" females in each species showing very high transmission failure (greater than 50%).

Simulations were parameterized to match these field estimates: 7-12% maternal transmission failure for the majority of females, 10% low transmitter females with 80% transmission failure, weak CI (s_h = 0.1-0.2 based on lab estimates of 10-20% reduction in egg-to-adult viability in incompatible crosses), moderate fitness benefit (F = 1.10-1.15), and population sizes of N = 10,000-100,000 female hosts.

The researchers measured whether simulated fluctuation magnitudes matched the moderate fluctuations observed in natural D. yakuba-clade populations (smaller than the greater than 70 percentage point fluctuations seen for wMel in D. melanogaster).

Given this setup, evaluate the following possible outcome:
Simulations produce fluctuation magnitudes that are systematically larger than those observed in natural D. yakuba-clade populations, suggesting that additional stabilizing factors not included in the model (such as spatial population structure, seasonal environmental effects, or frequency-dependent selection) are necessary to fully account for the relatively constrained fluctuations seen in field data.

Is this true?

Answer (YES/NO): NO